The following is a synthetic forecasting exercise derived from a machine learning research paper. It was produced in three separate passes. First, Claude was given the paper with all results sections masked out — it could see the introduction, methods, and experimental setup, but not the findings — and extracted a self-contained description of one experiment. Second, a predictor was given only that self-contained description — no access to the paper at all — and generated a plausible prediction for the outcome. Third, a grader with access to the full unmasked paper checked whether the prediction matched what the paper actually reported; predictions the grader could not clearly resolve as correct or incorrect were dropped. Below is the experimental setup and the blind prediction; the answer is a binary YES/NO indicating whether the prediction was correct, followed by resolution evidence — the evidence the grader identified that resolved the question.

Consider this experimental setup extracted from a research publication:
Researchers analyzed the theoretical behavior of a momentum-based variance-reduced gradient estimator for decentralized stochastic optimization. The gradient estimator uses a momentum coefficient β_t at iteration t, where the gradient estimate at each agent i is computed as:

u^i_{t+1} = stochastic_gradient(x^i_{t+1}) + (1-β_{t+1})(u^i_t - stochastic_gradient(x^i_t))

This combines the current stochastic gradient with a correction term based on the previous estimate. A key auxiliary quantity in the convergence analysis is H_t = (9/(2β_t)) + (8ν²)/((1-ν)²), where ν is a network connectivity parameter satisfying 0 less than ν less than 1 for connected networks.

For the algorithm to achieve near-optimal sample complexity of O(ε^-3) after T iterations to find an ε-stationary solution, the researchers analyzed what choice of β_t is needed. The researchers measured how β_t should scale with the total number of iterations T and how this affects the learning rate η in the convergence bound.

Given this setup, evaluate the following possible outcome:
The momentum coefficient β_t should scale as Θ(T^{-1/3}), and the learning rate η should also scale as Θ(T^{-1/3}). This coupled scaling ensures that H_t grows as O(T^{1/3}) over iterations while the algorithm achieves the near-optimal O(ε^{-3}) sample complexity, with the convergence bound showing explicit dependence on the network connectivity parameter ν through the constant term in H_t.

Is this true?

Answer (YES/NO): NO